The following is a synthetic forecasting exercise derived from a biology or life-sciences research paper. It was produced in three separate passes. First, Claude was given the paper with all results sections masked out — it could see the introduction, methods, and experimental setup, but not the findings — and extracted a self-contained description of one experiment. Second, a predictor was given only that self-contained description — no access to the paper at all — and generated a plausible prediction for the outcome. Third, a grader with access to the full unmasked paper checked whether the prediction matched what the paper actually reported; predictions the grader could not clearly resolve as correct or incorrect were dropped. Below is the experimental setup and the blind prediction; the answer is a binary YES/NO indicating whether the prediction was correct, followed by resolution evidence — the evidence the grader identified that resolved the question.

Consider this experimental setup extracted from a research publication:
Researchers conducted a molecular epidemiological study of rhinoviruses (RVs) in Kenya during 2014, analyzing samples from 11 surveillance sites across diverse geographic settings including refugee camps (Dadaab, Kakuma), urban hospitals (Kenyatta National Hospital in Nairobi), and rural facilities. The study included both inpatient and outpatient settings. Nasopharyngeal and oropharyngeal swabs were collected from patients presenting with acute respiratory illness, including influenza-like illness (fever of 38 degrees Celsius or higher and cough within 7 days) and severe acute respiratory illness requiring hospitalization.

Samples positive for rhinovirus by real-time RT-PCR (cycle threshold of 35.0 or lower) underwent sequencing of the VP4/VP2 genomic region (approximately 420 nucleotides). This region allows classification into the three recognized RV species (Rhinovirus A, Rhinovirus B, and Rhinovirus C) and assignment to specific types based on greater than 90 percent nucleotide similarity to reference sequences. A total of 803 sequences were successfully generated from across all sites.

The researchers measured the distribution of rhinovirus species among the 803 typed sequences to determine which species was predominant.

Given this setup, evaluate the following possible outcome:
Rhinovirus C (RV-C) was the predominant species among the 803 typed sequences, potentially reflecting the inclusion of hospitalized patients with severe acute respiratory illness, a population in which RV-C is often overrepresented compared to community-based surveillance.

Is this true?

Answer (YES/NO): NO